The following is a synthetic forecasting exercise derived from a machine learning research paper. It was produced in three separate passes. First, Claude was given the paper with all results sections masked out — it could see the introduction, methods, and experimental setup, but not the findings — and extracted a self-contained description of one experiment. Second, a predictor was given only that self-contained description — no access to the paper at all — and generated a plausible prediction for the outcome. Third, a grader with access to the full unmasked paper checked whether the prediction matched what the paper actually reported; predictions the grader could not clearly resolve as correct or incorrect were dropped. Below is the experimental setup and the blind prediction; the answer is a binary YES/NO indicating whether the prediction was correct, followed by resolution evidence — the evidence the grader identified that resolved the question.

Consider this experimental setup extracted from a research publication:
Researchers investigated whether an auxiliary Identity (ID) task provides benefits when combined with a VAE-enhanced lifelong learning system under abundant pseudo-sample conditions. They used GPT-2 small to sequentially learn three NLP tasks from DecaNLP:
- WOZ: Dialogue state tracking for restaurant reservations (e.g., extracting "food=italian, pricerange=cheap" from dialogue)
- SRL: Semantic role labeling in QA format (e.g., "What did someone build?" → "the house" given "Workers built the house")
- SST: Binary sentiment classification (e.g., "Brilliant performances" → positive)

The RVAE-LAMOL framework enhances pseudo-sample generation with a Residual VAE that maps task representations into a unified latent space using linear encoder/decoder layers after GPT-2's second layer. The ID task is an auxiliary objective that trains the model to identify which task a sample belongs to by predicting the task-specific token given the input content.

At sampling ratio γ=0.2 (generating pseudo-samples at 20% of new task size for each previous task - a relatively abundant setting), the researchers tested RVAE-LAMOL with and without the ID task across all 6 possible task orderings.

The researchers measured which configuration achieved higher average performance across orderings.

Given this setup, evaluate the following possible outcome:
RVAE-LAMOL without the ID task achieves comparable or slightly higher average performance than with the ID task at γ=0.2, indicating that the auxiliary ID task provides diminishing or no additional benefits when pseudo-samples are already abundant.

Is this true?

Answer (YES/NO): NO